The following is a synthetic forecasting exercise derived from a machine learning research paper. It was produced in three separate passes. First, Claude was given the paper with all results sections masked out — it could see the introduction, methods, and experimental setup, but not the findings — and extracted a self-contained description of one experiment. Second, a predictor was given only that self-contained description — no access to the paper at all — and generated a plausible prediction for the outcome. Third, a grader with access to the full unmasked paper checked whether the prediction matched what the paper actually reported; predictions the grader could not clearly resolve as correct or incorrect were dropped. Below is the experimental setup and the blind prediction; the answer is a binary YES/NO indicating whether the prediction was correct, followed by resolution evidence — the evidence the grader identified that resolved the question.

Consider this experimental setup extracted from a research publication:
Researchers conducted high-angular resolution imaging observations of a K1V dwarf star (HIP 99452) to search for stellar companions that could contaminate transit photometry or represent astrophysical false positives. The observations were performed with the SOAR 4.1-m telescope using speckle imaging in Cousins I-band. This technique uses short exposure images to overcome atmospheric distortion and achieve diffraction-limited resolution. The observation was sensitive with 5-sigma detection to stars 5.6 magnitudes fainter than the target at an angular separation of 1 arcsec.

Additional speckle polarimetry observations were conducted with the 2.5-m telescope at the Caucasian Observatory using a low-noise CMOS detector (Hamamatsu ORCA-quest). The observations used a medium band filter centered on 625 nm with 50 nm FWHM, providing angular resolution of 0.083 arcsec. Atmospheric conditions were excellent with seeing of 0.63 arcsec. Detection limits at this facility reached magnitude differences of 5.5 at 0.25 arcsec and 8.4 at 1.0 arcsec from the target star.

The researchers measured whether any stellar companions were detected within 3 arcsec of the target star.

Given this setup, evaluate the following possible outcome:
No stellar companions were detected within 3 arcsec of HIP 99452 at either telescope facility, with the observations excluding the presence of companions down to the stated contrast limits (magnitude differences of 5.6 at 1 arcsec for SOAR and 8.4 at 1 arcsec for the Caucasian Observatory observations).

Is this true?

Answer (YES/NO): YES